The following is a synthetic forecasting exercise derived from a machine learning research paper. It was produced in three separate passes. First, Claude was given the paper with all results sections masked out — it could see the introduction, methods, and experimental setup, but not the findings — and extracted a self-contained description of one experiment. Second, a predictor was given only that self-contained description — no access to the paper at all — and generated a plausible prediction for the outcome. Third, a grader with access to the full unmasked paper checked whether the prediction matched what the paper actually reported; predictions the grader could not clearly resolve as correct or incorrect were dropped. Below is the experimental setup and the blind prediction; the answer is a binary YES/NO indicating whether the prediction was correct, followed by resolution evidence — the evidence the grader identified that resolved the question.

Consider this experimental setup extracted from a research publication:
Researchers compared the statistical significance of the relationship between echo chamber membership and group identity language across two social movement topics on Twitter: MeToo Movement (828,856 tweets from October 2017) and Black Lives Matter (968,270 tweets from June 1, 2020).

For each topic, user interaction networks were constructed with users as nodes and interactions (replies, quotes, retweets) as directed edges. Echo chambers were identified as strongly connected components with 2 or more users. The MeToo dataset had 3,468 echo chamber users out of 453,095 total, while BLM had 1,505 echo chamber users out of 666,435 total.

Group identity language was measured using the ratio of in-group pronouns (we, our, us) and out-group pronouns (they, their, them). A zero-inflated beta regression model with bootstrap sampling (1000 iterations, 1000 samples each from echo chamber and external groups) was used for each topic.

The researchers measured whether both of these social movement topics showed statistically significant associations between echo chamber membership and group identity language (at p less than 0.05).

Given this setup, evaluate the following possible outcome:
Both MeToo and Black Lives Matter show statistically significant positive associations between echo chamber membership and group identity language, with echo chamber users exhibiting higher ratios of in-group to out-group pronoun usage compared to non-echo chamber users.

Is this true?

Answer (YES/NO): NO